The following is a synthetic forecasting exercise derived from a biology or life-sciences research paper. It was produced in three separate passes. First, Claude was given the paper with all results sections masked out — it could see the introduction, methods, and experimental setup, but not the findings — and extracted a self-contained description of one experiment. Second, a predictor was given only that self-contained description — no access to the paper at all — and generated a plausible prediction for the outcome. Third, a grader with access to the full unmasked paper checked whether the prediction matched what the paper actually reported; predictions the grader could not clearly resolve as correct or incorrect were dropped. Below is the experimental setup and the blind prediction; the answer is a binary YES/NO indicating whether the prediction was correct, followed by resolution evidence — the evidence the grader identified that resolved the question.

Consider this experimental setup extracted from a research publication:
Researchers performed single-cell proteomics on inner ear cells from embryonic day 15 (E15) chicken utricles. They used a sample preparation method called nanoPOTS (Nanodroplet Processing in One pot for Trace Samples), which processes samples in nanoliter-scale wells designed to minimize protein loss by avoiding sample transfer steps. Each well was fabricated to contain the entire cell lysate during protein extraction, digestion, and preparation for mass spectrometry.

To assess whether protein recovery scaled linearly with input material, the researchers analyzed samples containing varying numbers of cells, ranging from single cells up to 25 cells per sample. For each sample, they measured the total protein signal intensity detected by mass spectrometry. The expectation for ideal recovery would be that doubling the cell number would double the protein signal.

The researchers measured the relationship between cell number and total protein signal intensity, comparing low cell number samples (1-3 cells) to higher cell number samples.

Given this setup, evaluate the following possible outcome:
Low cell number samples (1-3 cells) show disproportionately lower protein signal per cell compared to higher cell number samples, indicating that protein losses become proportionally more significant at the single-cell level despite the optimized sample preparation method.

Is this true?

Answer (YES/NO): YES